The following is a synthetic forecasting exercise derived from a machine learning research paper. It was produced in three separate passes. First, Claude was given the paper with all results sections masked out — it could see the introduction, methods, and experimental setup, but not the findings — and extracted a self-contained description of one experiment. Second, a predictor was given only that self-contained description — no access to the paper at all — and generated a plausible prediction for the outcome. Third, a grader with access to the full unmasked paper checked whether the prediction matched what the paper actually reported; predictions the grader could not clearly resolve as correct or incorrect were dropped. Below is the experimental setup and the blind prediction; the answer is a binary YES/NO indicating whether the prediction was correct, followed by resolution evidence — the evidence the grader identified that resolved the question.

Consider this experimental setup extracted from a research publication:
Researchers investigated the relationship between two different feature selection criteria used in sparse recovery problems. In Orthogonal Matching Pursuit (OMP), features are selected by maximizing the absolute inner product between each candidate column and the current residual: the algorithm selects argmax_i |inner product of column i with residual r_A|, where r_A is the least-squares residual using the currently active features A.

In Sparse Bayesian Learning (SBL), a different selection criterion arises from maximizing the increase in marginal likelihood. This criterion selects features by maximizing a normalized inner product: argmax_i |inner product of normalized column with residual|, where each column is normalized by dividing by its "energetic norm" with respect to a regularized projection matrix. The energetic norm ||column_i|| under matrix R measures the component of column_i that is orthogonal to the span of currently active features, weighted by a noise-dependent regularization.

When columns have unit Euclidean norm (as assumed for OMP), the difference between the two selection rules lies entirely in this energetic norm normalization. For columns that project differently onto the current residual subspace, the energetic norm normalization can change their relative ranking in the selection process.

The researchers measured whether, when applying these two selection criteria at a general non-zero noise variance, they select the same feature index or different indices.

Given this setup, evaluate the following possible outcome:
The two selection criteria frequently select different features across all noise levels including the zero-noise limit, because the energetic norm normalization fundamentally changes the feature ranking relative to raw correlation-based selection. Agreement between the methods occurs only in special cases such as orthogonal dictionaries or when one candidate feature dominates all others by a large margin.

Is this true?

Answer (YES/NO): NO